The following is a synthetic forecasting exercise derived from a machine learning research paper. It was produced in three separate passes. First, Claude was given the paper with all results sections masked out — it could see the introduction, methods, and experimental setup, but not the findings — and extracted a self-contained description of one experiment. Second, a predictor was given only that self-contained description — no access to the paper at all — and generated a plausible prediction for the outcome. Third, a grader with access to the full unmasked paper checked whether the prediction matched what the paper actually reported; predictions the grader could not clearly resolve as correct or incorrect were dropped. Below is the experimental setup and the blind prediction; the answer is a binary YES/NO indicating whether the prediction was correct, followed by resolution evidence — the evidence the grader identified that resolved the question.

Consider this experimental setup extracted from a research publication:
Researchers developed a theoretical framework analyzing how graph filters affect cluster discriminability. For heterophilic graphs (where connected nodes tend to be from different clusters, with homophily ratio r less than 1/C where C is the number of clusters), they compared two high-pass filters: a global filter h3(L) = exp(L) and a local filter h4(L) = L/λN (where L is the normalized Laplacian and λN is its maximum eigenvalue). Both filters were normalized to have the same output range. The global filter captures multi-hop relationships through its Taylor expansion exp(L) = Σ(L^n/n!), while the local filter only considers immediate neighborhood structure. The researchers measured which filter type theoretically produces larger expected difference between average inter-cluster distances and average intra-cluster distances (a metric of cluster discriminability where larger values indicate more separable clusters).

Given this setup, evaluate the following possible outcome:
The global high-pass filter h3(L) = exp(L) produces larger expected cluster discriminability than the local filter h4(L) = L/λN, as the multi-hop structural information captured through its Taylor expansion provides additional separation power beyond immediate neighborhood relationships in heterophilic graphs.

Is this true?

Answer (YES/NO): NO